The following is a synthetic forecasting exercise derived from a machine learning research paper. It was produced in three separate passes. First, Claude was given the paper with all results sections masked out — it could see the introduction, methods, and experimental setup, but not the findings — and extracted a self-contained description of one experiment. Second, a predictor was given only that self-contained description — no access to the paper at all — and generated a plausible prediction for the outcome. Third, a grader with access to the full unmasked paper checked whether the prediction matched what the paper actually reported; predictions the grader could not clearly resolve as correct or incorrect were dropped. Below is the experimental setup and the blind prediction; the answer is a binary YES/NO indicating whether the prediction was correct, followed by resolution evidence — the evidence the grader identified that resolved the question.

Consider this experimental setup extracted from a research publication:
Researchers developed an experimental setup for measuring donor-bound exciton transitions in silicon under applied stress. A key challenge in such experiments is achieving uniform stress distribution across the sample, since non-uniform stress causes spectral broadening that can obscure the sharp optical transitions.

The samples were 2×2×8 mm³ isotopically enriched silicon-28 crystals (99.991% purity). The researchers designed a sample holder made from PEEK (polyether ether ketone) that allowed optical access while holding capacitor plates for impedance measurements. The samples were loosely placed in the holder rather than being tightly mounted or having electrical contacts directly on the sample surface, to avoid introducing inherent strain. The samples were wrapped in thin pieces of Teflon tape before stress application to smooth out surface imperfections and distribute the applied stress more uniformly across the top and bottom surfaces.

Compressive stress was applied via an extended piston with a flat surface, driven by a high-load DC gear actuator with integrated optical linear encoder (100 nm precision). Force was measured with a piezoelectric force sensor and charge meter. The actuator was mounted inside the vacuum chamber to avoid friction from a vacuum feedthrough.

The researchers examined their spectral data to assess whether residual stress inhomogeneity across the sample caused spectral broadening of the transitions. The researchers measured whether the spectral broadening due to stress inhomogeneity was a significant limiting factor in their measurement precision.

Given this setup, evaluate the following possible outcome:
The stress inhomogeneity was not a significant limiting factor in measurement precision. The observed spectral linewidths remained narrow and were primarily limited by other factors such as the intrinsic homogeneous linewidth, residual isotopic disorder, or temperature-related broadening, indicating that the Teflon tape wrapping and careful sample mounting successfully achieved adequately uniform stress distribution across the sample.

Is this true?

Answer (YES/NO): NO